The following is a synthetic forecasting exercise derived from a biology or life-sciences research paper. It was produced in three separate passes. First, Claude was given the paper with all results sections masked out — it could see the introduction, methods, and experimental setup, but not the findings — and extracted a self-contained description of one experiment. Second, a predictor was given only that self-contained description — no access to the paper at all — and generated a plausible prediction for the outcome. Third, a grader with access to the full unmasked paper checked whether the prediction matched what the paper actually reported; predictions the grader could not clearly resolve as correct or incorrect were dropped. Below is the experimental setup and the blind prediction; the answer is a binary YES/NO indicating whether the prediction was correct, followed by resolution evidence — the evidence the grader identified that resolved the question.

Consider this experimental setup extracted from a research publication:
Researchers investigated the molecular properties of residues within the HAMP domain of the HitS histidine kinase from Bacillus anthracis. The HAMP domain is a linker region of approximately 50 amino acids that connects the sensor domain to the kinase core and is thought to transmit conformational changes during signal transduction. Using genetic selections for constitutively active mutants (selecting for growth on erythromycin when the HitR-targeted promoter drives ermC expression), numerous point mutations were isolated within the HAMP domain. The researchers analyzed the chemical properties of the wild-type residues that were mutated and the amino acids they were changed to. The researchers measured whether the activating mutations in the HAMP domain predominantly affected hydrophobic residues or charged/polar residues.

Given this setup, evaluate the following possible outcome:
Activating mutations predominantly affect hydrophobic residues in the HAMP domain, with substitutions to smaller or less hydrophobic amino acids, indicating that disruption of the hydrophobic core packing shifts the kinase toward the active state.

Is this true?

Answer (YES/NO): NO